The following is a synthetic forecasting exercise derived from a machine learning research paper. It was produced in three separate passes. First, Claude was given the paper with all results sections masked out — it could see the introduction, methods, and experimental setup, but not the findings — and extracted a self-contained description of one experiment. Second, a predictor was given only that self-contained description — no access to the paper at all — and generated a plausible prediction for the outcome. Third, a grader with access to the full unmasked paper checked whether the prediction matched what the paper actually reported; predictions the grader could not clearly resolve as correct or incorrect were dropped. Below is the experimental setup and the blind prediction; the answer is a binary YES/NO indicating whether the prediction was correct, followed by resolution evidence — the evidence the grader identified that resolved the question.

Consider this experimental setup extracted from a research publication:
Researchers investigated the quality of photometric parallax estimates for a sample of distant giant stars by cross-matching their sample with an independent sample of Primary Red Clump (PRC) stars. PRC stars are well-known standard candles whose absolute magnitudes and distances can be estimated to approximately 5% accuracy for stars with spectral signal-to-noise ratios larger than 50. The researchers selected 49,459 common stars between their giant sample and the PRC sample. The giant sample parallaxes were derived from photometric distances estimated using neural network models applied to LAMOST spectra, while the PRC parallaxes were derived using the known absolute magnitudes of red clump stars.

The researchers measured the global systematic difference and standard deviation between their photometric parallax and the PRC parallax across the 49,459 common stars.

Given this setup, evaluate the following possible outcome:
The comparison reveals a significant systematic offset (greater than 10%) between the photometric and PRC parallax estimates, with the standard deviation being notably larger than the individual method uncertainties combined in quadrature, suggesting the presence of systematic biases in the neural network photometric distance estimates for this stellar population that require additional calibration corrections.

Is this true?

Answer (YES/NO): NO